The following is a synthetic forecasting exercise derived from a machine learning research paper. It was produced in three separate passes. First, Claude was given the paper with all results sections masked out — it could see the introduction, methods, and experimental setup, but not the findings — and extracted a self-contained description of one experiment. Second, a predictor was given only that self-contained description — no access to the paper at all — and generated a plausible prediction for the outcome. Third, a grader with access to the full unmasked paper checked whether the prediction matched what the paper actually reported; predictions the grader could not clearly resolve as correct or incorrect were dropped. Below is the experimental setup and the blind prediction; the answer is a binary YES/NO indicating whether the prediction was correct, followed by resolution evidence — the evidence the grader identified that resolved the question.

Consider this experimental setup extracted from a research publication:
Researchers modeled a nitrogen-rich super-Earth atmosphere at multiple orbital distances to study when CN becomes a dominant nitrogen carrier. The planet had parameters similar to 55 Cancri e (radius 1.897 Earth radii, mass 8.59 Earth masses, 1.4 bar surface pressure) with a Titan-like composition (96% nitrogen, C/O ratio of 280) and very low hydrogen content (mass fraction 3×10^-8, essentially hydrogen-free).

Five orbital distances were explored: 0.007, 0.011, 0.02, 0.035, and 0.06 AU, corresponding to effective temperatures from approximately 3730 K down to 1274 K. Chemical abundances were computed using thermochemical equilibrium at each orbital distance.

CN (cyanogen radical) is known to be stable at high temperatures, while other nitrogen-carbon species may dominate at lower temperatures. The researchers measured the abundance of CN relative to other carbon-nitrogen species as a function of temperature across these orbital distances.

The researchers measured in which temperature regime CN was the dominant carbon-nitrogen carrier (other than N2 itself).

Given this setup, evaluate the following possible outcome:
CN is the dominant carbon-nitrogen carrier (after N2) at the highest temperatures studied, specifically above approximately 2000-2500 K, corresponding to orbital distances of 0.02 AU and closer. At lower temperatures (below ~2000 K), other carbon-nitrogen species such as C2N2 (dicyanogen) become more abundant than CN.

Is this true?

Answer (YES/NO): NO